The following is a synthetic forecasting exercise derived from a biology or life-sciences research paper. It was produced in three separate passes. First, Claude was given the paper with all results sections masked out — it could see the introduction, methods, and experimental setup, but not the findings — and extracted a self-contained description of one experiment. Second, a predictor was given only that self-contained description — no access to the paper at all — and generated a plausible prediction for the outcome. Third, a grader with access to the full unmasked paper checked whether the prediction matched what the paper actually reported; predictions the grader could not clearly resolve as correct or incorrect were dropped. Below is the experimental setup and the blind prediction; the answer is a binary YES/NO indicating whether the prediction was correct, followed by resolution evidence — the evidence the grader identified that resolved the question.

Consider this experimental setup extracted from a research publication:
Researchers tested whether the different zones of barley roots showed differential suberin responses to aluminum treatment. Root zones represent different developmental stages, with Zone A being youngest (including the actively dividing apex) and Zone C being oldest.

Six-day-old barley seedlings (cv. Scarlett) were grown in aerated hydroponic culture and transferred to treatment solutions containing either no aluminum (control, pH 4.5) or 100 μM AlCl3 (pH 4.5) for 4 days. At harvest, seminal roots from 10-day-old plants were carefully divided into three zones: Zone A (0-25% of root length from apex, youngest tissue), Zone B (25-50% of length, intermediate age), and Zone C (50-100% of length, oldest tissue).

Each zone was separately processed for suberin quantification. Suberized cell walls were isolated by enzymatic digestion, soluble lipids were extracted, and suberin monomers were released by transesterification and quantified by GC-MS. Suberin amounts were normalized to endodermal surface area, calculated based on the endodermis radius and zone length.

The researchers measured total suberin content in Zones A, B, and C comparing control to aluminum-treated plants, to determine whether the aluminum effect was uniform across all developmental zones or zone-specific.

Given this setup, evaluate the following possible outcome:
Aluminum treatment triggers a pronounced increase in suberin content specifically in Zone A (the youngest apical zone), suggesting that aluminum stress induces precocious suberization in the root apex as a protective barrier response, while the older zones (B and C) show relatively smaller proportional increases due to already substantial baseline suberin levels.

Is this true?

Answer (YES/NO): YES